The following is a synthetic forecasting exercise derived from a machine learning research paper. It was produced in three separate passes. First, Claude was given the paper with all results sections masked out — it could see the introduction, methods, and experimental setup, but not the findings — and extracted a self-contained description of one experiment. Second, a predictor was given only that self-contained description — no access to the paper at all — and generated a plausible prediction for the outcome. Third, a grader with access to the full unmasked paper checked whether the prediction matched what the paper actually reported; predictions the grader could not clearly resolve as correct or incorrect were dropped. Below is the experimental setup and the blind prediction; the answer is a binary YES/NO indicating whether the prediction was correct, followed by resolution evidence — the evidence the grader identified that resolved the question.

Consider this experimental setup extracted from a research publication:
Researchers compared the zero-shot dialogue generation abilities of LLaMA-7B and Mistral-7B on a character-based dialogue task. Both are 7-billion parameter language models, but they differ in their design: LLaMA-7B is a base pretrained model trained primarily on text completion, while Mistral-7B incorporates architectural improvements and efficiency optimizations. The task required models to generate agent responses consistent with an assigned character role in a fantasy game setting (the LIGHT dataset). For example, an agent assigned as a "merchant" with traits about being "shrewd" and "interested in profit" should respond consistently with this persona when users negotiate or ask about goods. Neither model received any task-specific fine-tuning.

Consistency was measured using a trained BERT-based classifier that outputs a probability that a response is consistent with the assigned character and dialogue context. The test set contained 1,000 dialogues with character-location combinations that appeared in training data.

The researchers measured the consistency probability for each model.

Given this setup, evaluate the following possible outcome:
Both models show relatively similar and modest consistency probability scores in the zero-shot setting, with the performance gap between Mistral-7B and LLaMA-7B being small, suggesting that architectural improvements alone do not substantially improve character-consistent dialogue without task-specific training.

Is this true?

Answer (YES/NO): NO